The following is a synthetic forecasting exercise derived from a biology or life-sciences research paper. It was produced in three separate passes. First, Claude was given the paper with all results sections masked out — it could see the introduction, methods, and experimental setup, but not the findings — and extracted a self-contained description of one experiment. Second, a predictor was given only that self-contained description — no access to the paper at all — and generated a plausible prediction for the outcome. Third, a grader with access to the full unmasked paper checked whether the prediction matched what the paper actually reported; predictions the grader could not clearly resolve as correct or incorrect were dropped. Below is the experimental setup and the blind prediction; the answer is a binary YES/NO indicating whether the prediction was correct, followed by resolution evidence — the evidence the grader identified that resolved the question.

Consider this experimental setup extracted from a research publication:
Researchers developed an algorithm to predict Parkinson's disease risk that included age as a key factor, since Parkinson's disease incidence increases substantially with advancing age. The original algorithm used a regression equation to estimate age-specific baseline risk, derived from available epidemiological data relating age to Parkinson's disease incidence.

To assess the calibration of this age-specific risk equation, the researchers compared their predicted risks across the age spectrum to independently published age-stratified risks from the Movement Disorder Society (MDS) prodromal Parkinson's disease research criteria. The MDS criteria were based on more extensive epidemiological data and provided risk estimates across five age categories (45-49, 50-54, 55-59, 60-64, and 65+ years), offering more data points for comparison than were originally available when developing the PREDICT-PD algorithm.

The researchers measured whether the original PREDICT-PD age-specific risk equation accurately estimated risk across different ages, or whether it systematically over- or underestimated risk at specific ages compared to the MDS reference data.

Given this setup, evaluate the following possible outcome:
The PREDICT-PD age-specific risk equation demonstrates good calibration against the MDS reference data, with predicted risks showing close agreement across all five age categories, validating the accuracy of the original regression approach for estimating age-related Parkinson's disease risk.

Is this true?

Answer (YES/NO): NO